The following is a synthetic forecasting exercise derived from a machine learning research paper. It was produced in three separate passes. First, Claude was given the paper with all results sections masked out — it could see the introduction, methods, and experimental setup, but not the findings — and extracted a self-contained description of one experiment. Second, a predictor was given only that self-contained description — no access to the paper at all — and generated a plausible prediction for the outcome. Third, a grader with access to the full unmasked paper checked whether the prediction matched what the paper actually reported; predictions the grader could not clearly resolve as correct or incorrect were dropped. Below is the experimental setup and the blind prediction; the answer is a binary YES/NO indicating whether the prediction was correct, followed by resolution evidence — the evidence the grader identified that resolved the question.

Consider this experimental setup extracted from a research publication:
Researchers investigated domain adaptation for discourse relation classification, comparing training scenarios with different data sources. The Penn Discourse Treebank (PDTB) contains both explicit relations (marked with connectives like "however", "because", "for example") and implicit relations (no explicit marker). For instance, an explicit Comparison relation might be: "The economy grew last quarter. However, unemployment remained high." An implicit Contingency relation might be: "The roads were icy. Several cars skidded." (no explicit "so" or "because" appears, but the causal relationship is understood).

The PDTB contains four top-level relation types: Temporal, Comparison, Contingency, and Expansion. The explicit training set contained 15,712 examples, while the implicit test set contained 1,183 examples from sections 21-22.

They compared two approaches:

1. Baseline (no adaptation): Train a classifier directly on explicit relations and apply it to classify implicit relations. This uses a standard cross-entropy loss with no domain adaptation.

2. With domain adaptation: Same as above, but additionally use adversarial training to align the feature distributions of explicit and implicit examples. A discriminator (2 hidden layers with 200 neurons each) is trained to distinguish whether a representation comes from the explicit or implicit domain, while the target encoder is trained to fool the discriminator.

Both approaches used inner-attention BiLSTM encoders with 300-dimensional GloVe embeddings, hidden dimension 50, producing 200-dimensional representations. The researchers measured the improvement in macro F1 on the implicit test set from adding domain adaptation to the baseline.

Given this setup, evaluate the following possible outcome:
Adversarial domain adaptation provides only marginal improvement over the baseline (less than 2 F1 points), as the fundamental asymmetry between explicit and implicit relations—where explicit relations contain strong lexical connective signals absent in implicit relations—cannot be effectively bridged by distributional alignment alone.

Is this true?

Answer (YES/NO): NO